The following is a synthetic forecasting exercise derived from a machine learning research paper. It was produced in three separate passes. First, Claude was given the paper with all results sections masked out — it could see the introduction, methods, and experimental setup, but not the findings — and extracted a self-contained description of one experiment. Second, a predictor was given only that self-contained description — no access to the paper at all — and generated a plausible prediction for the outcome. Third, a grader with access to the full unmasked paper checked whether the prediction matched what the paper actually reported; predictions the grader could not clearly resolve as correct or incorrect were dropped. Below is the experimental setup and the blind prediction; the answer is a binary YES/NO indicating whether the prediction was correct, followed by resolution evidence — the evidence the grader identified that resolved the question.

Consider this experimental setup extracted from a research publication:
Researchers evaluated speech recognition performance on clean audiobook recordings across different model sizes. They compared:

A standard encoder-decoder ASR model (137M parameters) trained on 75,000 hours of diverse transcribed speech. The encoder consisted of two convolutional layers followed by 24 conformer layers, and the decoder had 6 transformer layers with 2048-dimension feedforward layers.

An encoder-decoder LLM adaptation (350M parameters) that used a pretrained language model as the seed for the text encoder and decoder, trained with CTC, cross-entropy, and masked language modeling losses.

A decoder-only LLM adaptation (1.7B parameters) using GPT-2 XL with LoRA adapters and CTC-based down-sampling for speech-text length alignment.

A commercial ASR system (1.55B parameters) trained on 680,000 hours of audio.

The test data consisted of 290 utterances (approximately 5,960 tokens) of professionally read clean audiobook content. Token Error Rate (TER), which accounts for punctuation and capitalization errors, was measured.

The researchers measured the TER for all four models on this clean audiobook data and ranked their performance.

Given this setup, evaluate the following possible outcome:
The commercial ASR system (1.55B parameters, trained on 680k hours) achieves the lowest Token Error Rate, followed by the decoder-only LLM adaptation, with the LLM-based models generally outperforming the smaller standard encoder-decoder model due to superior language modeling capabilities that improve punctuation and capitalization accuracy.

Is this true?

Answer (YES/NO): NO